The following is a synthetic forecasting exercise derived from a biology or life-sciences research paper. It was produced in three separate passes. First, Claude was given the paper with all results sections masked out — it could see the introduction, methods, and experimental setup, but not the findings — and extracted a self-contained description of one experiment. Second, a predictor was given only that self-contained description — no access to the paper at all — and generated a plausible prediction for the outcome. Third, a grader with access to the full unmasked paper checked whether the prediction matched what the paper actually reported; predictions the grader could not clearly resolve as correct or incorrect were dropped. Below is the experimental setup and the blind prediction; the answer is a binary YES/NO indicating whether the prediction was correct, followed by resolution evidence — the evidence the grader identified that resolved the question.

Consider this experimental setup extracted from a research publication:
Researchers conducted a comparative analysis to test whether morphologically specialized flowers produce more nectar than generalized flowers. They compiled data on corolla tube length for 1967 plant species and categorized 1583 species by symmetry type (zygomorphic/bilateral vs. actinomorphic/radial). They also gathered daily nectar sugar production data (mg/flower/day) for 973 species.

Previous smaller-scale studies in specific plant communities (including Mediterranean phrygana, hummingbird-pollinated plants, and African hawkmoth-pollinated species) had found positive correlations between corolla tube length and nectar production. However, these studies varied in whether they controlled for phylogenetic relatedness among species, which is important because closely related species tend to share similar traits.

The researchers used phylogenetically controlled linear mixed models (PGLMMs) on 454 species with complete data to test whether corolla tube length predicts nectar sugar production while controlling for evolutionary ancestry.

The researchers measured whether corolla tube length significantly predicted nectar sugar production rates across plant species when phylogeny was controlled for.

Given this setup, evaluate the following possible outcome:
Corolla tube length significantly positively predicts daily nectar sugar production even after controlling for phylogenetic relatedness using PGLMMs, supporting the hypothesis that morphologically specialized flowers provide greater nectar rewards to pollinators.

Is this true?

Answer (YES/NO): YES